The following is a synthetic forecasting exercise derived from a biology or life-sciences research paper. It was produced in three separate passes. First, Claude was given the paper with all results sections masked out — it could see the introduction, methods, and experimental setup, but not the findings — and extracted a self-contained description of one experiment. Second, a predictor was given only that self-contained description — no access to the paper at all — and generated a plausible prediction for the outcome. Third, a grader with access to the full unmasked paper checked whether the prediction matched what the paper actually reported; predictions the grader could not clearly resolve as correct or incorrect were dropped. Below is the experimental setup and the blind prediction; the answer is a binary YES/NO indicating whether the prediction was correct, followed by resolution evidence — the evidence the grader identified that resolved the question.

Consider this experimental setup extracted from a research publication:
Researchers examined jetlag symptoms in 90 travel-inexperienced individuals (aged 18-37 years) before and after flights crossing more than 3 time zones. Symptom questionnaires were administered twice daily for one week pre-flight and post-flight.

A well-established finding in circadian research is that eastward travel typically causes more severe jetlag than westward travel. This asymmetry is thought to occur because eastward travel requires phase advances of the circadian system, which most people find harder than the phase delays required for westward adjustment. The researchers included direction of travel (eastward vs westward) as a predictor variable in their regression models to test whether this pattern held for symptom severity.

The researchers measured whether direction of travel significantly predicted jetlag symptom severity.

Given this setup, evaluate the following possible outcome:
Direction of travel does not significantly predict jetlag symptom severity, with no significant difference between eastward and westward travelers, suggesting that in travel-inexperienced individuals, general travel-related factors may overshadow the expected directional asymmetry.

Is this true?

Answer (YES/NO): YES